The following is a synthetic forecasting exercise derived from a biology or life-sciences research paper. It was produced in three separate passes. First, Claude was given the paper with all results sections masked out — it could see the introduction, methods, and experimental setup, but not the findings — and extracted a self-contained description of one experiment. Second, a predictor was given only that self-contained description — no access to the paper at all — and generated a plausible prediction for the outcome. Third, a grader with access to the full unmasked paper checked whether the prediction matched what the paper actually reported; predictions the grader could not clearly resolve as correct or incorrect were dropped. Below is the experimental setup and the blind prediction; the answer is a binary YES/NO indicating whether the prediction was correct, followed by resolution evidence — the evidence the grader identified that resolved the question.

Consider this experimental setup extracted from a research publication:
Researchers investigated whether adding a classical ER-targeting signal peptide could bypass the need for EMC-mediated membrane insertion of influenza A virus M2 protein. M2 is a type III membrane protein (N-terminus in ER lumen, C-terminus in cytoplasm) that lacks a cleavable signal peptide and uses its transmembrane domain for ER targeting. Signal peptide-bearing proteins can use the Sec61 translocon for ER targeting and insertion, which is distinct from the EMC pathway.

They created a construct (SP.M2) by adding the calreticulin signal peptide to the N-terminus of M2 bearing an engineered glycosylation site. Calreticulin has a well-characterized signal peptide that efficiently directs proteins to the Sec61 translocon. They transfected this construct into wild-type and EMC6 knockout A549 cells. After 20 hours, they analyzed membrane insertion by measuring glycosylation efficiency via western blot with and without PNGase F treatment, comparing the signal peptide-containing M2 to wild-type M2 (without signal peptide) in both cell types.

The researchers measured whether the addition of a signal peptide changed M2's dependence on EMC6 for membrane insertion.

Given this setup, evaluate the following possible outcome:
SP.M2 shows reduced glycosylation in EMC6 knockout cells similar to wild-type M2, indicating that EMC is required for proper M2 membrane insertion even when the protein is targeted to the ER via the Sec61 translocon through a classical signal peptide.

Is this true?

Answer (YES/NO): NO